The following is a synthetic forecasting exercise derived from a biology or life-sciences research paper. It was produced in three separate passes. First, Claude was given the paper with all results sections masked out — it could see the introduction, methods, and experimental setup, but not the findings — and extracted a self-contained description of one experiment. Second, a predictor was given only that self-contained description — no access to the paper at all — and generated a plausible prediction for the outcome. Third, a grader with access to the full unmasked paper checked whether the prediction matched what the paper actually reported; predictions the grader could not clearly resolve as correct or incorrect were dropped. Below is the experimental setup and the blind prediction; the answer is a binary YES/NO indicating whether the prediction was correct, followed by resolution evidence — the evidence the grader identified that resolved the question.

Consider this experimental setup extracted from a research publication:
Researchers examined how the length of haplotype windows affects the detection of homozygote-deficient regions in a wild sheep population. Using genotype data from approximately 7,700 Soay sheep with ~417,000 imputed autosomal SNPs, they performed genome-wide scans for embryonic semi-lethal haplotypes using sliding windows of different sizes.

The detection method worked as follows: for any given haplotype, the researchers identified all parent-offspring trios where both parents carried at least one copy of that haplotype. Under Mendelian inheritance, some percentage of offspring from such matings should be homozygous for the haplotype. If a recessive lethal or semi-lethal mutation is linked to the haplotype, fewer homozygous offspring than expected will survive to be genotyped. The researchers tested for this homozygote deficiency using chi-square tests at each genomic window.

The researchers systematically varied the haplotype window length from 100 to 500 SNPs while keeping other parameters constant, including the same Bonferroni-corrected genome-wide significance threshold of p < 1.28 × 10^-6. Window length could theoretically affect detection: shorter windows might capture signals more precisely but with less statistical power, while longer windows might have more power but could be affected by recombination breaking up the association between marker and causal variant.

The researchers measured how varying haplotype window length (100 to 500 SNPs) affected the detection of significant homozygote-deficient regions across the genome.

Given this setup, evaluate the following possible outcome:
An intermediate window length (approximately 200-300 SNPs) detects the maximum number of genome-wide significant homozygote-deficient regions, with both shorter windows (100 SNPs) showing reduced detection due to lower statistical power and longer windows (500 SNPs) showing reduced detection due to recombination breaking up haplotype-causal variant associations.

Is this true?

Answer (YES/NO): NO